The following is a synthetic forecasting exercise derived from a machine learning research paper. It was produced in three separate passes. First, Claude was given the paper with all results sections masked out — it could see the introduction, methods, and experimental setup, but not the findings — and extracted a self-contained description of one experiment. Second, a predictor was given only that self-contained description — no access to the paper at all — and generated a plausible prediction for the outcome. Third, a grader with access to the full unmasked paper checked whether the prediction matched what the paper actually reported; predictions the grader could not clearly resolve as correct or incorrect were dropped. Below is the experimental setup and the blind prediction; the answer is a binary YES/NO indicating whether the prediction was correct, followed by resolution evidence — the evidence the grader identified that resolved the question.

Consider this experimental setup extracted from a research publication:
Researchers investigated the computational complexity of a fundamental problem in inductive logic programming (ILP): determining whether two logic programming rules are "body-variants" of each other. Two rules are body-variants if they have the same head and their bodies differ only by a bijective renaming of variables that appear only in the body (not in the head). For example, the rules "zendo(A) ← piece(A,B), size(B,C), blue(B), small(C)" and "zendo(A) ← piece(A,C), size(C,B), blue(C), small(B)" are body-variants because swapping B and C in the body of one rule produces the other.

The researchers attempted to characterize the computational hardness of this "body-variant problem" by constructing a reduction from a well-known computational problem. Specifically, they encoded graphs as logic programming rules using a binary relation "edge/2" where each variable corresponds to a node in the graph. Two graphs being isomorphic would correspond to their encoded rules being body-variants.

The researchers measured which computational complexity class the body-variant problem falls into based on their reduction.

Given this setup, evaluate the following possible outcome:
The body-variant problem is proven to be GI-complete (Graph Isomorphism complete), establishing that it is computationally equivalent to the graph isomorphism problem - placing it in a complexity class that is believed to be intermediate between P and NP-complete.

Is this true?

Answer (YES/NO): NO